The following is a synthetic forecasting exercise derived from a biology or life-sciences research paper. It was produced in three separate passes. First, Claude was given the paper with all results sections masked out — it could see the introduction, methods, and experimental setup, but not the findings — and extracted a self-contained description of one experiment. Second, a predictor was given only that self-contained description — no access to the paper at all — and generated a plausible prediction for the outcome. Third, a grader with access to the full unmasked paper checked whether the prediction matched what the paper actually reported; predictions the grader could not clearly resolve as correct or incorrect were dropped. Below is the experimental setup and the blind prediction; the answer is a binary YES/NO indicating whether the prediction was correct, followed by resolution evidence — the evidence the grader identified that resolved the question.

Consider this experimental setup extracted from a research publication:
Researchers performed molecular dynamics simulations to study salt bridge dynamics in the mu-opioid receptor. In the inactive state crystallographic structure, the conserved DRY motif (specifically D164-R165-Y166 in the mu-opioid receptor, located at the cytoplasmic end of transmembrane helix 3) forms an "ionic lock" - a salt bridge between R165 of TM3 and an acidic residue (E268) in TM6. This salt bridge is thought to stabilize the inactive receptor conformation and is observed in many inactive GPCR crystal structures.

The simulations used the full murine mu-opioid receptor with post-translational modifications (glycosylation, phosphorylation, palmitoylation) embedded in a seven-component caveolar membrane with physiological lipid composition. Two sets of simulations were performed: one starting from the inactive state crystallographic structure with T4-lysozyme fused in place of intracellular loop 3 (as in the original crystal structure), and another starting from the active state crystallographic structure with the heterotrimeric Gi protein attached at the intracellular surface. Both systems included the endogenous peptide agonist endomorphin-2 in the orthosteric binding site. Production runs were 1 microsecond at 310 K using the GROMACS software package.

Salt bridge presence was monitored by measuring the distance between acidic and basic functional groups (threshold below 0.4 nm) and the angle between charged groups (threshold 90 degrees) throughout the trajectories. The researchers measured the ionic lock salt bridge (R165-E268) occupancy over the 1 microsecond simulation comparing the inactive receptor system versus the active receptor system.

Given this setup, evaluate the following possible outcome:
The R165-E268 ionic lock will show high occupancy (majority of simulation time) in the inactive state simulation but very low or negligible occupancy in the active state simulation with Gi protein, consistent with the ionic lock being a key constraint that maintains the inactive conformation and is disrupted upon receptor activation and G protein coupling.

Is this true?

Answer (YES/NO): NO